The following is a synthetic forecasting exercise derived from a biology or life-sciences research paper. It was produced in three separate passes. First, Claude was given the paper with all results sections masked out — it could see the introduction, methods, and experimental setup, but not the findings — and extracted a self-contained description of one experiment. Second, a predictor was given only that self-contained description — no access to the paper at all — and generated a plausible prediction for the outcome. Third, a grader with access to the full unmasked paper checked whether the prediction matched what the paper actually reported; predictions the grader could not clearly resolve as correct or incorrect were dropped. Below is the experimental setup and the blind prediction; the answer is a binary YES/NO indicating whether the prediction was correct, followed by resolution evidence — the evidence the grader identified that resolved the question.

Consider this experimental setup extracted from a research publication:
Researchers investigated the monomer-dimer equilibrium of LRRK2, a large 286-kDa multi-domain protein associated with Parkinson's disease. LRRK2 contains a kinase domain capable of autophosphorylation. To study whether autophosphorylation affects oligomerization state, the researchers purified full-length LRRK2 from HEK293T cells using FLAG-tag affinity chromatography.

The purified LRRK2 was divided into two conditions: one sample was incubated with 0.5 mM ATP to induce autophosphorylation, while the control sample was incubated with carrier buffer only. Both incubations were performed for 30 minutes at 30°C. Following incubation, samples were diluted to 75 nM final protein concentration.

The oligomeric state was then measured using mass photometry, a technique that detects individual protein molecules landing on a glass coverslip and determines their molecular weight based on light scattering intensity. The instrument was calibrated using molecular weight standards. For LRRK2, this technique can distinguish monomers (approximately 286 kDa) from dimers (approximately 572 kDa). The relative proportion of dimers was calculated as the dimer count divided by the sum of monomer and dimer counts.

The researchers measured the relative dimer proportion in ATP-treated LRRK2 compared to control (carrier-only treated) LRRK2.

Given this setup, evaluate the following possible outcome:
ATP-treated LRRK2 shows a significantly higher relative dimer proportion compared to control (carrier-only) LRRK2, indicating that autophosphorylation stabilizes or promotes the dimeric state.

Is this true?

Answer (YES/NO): NO